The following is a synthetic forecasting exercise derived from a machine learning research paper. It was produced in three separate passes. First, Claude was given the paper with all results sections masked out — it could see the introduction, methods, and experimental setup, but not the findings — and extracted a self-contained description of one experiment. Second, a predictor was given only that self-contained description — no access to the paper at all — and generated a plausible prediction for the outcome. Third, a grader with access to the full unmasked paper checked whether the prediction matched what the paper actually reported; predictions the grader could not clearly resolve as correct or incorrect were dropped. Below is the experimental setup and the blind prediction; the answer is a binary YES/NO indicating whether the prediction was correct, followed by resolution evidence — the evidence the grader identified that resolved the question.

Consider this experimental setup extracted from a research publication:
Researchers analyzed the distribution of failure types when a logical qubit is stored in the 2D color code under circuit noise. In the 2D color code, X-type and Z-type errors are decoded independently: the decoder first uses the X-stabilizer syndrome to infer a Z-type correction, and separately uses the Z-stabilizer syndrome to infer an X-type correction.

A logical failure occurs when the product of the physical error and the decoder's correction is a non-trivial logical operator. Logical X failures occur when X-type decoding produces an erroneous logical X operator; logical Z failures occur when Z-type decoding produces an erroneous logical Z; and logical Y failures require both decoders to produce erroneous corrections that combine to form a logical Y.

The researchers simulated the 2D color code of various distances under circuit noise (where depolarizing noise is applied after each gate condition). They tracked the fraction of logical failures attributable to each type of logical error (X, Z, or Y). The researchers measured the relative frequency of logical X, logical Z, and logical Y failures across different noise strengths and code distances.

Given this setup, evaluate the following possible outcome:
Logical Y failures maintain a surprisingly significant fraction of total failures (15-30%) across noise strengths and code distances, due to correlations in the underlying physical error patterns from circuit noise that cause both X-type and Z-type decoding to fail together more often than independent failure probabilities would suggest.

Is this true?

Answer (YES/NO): NO